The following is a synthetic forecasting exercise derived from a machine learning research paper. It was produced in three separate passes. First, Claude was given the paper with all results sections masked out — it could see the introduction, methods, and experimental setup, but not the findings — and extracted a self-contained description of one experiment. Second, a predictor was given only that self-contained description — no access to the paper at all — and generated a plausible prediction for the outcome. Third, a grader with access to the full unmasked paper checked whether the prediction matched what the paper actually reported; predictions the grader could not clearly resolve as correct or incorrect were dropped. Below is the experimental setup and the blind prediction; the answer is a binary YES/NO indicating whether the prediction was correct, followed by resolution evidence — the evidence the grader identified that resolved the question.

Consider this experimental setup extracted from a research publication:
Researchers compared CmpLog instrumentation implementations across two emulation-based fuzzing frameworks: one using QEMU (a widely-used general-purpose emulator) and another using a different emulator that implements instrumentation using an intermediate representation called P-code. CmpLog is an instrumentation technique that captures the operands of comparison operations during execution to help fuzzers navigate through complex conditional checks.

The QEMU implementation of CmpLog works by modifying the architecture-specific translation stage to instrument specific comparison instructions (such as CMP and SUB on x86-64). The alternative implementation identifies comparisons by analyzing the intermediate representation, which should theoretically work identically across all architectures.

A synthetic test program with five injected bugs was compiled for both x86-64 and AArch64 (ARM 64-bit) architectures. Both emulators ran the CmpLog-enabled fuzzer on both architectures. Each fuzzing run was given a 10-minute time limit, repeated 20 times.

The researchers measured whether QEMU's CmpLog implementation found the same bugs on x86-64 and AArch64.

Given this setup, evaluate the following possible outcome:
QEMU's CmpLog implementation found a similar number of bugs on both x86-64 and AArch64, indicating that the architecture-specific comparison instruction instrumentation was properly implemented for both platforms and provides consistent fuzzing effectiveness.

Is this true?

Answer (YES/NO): NO